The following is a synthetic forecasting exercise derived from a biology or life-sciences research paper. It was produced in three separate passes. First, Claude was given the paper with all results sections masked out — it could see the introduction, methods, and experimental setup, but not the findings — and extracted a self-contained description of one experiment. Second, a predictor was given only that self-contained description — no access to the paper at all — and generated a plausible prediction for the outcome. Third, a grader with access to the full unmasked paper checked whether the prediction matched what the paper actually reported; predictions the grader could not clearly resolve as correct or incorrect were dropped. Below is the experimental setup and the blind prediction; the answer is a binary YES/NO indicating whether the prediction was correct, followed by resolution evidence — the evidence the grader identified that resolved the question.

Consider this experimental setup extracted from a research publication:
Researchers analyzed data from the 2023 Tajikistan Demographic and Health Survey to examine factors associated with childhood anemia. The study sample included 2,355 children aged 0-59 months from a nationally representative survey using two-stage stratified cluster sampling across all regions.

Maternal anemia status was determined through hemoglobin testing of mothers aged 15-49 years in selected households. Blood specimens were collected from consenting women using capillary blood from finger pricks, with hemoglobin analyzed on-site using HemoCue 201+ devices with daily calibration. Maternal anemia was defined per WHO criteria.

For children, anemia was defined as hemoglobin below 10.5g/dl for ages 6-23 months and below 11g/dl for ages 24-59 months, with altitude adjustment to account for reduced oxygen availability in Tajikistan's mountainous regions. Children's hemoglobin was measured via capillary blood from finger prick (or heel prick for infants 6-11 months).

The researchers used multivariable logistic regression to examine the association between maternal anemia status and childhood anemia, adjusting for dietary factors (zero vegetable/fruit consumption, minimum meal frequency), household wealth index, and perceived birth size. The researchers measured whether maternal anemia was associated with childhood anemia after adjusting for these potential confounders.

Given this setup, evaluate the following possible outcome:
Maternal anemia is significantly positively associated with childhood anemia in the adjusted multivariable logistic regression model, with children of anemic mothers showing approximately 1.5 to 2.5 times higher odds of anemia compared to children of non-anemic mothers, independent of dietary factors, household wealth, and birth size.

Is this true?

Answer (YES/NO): YES